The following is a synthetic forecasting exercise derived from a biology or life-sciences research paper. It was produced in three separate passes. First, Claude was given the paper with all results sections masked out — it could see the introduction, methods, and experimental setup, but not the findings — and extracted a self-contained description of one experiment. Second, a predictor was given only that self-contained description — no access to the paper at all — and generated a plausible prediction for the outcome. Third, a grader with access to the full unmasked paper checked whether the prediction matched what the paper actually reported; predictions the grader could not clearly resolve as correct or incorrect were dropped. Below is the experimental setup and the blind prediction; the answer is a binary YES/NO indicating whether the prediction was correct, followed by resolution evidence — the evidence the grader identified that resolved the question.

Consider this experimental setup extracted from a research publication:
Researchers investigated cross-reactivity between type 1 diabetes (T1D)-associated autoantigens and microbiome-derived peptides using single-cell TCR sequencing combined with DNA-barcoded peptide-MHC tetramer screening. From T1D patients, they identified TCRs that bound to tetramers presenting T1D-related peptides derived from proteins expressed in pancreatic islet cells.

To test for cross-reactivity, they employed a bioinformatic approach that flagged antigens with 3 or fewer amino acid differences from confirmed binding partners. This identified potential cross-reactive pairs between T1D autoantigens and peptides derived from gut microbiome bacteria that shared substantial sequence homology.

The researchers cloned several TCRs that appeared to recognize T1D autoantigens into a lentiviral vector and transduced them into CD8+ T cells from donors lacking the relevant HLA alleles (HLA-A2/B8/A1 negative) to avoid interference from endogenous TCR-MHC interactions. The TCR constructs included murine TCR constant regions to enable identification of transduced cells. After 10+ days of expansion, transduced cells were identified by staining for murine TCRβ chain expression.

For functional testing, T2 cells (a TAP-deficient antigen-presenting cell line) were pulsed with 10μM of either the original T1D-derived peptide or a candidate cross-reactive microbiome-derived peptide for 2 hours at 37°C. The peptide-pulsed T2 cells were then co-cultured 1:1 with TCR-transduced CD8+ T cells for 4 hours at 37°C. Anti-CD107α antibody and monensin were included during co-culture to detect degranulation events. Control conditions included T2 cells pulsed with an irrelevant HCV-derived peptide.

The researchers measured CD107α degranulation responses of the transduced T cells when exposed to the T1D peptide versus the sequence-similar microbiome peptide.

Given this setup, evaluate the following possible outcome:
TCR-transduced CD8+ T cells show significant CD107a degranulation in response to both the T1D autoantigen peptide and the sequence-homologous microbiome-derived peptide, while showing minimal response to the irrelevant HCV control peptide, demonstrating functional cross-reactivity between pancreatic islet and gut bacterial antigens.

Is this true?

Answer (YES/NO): YES